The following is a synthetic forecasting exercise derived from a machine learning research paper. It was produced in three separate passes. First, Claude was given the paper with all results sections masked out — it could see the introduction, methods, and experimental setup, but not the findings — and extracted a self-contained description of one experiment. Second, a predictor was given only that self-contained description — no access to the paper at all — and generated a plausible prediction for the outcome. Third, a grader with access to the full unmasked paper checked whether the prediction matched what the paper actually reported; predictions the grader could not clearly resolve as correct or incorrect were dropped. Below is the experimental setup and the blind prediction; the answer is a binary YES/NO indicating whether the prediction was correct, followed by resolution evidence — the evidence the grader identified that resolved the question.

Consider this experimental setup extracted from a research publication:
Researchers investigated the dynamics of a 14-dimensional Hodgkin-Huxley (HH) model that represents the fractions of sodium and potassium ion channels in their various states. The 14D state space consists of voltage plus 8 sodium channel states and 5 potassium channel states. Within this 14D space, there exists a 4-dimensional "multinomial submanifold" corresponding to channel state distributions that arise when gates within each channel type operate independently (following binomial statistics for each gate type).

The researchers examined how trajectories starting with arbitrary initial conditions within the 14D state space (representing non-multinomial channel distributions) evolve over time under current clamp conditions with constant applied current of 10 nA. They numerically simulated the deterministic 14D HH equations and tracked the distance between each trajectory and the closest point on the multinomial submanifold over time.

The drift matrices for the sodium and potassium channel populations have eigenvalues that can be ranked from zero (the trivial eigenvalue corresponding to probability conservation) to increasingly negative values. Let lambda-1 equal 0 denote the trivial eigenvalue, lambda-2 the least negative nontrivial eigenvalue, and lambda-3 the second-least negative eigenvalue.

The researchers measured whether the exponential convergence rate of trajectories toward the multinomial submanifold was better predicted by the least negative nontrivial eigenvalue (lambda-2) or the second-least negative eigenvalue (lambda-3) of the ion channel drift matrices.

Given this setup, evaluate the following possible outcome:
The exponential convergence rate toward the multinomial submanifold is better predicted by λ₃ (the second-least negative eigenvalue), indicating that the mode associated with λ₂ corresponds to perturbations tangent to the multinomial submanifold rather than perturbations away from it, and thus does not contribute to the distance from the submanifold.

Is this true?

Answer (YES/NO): YES